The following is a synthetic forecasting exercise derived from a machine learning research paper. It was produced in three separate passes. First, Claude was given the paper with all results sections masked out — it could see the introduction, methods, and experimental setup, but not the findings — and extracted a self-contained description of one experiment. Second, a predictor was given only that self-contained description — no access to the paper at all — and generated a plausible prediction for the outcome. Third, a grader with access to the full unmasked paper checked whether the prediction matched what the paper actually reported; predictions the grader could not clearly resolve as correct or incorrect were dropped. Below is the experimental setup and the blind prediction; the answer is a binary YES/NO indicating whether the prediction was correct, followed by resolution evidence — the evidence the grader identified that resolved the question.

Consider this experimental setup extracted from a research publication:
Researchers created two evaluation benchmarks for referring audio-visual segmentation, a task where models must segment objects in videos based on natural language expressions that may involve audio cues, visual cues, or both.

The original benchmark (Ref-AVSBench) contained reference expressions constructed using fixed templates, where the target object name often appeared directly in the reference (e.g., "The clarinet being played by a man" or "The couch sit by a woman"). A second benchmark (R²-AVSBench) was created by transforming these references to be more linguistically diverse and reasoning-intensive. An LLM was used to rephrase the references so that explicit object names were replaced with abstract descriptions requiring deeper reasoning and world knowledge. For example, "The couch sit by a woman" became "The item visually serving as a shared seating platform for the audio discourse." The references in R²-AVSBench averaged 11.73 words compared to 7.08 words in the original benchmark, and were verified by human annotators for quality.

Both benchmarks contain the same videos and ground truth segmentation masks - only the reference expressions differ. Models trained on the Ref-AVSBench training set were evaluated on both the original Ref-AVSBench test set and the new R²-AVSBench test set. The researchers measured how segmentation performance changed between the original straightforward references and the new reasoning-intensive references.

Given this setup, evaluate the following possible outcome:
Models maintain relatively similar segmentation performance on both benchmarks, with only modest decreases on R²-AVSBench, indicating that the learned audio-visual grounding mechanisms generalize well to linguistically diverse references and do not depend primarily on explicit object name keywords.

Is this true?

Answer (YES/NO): NO